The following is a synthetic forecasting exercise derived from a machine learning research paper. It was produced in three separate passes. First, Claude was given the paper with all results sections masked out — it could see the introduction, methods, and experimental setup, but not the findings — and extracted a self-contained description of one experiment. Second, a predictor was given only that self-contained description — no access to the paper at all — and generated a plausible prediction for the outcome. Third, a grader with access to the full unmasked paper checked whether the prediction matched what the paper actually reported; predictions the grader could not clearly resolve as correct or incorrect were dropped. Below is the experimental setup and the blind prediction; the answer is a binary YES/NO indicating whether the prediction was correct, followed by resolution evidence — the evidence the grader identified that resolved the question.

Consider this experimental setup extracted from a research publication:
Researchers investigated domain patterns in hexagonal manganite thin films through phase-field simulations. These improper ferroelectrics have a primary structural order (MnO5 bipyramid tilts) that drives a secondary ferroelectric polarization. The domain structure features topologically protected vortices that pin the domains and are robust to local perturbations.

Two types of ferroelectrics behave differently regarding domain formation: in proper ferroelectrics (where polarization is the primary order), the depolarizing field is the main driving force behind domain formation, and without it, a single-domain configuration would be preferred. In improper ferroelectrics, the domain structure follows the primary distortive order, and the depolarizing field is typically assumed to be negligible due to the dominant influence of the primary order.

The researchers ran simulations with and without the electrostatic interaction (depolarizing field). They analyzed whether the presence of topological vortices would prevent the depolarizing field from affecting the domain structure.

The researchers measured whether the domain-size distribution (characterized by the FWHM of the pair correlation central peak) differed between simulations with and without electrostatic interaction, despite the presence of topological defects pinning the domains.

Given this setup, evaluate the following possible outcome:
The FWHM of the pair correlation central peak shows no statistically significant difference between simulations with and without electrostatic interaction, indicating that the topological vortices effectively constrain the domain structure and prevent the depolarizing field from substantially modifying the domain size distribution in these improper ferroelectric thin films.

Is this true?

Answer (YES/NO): NO